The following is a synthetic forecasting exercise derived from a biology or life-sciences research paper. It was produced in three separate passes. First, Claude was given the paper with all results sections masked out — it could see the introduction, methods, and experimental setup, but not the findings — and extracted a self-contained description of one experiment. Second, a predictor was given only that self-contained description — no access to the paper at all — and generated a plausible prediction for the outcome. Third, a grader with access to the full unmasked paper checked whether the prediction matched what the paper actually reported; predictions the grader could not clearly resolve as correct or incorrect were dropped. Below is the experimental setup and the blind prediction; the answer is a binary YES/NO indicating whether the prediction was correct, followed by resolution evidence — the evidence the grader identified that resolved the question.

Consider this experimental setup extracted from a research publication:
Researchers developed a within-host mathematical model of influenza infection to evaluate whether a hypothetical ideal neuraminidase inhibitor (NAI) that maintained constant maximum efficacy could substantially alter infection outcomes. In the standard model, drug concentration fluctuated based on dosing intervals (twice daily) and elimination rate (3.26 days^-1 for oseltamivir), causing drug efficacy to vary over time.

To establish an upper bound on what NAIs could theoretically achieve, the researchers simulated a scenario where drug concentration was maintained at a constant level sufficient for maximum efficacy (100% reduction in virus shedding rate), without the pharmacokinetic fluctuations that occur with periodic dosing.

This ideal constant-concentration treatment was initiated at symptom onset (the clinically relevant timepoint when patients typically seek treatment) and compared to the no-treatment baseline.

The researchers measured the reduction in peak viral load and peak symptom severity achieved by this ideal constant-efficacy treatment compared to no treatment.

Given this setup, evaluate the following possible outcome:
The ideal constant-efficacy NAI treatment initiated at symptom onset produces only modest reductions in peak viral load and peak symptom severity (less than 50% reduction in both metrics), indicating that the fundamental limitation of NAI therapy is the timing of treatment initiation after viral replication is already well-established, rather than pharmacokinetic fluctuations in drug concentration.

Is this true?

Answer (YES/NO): NO